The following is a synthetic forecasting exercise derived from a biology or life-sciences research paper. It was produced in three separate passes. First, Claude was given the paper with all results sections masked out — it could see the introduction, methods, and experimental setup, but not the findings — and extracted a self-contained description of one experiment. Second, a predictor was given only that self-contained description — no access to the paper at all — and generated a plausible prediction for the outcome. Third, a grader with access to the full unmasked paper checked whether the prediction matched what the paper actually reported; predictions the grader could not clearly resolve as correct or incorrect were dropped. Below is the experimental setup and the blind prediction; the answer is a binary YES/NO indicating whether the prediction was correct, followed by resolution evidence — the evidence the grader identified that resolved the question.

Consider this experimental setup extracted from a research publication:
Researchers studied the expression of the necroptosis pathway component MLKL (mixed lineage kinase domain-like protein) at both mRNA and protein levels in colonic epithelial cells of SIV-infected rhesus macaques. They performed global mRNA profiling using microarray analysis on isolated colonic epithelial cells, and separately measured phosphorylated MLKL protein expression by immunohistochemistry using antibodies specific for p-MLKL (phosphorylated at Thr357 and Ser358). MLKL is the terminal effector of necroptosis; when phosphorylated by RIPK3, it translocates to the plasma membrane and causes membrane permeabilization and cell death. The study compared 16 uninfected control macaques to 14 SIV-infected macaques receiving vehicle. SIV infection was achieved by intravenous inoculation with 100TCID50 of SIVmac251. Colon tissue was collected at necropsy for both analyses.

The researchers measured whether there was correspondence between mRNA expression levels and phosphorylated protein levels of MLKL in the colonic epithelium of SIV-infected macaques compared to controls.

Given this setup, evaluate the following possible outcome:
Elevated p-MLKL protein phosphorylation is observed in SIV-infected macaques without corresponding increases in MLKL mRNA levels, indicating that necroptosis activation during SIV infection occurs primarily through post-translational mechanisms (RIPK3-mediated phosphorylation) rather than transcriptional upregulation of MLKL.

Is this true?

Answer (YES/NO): NO